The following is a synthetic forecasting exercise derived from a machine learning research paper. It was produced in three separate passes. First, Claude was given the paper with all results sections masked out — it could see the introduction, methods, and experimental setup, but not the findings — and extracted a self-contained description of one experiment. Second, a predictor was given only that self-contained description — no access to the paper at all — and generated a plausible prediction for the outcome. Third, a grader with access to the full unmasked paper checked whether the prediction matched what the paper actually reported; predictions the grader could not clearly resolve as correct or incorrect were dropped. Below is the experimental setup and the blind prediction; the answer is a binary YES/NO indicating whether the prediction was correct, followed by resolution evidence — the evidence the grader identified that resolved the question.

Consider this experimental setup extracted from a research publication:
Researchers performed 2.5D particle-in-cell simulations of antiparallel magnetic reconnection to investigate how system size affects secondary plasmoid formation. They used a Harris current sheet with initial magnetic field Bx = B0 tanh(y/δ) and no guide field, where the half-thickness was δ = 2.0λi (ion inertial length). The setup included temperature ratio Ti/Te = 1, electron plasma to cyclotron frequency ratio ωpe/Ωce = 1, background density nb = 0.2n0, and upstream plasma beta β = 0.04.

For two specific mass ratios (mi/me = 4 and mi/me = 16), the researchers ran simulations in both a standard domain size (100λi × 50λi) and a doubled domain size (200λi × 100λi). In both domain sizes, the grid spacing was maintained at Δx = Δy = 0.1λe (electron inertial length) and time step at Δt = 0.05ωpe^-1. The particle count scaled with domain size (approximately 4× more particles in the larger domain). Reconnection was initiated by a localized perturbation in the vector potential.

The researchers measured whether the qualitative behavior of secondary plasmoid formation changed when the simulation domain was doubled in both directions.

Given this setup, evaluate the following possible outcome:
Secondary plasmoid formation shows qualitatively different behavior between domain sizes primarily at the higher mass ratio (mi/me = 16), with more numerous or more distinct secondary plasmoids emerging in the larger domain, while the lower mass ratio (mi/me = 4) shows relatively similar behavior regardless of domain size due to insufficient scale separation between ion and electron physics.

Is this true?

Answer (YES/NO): NO